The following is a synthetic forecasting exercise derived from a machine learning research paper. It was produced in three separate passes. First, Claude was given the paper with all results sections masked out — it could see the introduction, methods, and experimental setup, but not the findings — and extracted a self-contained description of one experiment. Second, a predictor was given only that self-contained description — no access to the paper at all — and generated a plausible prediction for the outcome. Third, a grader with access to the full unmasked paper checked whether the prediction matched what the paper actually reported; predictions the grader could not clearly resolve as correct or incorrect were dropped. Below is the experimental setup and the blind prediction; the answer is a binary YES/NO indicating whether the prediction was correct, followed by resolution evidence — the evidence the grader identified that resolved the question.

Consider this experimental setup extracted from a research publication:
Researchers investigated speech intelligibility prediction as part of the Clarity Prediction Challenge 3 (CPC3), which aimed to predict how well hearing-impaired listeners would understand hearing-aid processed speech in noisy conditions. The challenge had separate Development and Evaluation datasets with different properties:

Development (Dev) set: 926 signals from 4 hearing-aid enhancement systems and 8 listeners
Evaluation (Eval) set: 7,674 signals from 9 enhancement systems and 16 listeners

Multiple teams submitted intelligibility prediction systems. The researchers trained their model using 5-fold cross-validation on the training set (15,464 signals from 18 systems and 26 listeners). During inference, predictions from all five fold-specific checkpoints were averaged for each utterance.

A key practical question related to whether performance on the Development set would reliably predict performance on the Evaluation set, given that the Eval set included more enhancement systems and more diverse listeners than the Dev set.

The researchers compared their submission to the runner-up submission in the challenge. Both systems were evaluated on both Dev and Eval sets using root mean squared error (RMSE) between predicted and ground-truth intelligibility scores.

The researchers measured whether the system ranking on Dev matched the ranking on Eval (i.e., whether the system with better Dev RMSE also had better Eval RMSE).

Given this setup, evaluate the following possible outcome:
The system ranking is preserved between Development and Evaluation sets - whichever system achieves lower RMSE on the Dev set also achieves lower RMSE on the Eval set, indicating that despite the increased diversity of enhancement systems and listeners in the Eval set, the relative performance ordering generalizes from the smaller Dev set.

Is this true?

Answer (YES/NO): NO